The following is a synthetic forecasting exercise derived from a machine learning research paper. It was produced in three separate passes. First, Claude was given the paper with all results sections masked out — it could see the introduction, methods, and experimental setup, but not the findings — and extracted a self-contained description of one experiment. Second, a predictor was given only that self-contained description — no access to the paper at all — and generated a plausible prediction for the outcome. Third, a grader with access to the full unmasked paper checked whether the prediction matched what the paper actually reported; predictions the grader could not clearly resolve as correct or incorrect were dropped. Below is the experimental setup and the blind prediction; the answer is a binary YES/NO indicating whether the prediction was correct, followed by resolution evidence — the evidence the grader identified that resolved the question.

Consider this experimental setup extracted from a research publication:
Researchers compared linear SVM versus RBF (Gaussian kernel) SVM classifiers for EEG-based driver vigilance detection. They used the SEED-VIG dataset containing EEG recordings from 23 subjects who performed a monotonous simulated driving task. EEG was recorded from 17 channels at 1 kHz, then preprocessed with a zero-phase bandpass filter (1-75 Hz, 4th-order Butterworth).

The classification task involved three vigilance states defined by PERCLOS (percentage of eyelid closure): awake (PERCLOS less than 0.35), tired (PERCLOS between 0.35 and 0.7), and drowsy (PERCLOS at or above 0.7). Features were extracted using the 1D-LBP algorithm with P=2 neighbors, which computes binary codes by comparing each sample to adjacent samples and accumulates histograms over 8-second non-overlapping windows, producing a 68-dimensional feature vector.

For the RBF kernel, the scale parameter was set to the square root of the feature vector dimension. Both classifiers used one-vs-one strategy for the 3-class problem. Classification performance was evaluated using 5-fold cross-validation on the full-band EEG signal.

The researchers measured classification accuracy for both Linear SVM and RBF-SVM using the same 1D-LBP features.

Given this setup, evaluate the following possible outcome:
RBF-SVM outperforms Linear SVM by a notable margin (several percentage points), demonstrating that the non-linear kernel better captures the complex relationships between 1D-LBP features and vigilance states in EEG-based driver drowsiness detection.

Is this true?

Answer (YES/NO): YES